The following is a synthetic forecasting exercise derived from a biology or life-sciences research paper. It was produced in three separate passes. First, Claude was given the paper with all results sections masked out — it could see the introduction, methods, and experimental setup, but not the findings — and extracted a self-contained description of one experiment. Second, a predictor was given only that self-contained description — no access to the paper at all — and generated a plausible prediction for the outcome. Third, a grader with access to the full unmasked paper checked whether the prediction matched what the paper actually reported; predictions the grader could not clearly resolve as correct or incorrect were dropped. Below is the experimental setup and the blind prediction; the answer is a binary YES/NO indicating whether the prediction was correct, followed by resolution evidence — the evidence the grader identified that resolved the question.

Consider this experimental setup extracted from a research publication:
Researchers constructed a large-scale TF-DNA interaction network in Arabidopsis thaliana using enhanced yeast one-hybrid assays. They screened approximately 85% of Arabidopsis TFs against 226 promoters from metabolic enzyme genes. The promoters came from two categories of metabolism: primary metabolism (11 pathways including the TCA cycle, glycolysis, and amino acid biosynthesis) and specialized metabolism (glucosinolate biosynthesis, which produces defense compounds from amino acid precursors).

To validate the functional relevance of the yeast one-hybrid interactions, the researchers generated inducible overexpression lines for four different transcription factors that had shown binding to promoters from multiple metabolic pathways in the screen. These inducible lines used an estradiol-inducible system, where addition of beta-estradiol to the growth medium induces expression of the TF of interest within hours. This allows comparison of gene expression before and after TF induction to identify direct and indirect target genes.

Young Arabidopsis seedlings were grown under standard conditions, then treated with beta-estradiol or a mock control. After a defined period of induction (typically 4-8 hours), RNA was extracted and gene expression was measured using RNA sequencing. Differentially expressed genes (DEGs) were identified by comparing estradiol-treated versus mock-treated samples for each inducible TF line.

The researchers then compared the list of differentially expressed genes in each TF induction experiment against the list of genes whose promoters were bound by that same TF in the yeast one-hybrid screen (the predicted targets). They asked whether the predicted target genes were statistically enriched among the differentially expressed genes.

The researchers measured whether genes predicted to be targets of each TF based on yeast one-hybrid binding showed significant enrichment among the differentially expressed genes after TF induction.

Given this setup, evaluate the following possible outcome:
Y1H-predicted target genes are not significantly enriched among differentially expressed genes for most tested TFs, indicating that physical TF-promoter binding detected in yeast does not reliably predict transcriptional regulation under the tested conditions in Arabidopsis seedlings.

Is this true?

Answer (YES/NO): NO